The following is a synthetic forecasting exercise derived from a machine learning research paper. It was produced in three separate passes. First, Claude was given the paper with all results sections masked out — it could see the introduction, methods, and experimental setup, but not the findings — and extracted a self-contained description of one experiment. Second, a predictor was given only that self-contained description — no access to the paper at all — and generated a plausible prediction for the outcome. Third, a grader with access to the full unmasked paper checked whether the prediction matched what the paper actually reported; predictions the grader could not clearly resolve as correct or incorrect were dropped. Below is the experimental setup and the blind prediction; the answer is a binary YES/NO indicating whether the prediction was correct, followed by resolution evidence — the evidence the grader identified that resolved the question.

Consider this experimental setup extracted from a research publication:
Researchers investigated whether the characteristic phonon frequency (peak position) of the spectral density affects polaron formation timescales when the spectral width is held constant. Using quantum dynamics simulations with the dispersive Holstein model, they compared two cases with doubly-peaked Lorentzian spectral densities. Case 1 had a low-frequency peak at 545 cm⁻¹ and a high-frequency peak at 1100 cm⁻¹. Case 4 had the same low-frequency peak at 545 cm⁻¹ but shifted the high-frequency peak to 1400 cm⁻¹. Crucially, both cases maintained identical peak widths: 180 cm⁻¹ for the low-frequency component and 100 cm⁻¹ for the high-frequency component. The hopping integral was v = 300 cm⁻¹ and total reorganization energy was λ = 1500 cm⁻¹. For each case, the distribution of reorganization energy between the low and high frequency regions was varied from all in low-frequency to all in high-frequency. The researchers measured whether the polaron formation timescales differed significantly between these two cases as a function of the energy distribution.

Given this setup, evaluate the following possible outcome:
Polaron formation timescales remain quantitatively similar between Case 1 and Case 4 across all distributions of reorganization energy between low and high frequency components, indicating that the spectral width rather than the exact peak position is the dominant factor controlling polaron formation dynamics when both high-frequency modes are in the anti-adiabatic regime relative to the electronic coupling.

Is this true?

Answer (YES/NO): YES